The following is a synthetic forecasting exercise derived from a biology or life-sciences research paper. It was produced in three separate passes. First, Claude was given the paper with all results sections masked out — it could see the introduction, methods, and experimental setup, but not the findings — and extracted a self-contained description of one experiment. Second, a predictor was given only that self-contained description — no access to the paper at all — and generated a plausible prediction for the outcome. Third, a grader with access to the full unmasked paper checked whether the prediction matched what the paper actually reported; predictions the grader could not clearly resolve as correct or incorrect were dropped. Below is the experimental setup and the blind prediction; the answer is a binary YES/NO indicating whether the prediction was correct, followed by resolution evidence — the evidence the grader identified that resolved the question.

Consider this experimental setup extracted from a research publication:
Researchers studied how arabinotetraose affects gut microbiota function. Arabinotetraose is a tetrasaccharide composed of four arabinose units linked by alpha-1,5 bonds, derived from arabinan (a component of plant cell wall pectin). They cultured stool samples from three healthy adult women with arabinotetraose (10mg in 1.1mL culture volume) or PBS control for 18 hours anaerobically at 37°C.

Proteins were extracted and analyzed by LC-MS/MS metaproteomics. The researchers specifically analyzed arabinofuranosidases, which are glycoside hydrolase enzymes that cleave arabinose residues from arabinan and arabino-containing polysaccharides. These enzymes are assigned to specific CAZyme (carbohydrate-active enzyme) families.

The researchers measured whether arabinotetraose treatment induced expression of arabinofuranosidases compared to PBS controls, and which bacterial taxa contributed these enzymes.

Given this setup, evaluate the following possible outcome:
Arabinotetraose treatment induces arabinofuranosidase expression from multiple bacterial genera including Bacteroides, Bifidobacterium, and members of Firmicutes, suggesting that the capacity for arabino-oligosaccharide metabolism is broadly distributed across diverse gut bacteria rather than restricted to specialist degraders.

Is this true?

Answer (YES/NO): YES